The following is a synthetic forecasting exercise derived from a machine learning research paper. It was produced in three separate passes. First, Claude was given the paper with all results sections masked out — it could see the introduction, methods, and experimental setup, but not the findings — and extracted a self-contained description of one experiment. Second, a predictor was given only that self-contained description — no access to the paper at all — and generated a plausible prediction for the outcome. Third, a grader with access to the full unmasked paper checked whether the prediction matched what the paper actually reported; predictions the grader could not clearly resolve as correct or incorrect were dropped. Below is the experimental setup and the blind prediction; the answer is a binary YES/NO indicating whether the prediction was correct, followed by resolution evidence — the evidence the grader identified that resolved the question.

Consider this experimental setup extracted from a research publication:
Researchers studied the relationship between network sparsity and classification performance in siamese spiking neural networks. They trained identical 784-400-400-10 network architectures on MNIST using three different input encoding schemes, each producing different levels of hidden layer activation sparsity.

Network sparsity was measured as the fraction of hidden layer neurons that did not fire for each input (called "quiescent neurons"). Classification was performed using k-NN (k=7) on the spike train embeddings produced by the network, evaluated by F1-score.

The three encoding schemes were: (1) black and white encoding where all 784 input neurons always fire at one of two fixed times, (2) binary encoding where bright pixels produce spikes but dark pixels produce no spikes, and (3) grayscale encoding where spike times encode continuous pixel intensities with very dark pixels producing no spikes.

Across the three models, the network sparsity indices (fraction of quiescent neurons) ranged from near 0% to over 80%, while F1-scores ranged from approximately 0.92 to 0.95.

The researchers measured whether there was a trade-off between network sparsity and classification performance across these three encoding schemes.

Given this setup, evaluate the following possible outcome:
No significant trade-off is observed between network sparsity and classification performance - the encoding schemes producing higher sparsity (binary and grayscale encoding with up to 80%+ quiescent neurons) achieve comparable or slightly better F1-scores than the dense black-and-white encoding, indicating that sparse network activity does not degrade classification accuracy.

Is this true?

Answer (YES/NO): NO